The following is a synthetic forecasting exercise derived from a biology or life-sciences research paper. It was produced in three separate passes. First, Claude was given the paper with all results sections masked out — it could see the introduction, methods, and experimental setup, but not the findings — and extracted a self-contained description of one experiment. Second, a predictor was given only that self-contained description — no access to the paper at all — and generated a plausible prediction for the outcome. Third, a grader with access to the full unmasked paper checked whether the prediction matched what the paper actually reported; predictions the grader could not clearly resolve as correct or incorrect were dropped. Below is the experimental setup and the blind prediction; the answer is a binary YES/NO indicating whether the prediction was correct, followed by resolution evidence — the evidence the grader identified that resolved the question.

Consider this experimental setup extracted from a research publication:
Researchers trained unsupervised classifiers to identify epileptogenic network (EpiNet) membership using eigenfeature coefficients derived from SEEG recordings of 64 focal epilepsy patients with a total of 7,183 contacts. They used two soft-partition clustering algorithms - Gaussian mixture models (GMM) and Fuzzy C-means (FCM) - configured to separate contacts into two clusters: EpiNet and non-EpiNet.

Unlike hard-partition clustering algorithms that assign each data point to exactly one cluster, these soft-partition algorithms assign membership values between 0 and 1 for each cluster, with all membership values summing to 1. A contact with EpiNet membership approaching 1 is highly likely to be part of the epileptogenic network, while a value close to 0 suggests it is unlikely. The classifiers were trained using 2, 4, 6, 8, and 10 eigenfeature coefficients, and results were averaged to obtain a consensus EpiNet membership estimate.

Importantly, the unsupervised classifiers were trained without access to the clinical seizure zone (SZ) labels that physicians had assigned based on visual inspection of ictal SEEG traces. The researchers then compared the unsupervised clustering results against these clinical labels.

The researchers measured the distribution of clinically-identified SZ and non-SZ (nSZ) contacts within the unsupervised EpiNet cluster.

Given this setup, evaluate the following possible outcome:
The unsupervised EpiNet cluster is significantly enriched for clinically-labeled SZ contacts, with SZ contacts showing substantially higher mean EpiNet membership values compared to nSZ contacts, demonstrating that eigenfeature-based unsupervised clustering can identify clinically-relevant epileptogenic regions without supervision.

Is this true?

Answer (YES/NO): YES